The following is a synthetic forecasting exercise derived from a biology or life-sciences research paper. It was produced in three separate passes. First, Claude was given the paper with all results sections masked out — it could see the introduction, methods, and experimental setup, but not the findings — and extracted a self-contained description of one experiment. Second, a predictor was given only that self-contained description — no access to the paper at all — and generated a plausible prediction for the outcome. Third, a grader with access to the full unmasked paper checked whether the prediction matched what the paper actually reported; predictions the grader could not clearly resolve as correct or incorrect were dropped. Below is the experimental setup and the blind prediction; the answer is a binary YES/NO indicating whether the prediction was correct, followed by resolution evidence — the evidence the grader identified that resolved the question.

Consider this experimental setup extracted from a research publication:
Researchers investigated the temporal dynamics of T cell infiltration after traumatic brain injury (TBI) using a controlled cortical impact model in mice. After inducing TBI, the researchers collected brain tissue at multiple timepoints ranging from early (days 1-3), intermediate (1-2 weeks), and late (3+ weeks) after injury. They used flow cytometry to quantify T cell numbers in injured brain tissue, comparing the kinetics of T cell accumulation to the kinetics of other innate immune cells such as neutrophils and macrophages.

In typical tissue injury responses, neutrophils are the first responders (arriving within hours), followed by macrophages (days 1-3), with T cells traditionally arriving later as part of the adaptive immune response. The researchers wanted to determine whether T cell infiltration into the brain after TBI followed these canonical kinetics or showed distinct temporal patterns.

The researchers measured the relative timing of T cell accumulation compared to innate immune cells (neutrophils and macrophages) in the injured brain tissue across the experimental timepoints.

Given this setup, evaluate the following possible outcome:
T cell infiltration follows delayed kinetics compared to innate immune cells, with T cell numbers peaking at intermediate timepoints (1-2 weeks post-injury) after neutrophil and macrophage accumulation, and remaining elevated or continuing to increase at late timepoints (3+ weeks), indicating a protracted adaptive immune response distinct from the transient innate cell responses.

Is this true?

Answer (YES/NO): NO